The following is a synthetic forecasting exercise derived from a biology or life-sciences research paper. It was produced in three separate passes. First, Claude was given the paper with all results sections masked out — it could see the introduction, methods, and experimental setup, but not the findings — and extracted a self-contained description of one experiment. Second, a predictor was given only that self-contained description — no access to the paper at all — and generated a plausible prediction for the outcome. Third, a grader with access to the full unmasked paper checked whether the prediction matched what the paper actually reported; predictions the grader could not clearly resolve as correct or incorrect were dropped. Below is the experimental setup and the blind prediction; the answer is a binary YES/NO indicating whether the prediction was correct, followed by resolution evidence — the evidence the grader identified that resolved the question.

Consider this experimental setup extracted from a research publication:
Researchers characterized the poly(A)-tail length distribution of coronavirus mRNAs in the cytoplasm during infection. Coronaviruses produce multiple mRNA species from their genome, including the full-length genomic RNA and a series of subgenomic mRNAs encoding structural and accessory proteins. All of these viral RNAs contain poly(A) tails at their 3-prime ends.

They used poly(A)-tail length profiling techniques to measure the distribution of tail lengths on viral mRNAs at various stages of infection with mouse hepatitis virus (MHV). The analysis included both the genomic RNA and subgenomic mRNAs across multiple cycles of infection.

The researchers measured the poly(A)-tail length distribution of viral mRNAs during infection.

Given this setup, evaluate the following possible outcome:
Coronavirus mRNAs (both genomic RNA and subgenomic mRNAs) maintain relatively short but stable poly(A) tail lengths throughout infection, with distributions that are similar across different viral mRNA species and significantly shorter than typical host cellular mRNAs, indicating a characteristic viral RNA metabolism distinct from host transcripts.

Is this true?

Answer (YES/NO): NO